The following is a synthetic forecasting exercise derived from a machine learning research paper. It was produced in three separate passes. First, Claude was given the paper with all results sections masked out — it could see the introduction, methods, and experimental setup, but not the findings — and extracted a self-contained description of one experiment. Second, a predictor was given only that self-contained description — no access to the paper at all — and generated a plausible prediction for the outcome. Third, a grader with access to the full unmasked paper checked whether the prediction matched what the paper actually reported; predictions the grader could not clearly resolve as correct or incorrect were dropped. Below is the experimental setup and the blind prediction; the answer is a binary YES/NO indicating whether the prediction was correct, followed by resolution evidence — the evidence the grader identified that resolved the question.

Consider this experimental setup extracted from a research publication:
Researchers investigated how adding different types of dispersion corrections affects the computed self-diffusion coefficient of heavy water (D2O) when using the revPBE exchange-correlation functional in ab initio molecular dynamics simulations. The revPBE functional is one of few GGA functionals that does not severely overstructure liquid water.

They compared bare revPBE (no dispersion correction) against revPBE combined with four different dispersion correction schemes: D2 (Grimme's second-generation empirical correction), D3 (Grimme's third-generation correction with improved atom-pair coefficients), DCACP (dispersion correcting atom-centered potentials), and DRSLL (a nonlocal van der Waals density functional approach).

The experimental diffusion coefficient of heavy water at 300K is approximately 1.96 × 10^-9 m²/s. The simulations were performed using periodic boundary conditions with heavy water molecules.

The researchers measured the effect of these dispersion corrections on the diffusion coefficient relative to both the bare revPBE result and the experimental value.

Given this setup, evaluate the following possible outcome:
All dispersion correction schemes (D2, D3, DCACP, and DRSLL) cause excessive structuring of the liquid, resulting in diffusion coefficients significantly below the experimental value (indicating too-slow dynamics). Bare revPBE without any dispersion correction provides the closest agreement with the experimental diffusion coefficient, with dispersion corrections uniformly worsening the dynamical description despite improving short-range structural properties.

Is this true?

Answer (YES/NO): NO